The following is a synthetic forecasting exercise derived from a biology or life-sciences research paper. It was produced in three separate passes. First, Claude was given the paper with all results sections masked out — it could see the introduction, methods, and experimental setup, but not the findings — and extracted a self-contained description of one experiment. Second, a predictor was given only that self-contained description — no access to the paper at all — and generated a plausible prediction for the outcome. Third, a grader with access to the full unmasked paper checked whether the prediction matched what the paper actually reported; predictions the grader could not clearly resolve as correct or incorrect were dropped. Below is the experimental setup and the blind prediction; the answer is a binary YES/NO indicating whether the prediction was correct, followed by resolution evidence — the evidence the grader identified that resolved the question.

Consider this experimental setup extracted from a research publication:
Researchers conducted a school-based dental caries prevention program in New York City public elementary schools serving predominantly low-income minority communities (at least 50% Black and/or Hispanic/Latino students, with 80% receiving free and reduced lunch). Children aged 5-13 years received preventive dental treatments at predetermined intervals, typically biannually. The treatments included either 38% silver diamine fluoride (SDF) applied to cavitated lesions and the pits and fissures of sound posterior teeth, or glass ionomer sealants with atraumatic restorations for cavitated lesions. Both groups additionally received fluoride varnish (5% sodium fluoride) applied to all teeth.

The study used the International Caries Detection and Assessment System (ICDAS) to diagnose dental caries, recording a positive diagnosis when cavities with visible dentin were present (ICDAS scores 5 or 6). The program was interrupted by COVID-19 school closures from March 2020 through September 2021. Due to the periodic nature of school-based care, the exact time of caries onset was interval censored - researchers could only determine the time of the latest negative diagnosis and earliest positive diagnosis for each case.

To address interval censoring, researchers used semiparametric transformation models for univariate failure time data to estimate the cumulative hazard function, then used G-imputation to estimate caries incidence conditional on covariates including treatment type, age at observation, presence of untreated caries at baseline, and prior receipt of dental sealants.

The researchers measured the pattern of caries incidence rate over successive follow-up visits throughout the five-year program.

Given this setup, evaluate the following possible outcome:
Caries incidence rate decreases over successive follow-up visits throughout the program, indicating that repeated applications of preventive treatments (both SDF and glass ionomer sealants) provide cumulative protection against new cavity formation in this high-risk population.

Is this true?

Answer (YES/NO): NO